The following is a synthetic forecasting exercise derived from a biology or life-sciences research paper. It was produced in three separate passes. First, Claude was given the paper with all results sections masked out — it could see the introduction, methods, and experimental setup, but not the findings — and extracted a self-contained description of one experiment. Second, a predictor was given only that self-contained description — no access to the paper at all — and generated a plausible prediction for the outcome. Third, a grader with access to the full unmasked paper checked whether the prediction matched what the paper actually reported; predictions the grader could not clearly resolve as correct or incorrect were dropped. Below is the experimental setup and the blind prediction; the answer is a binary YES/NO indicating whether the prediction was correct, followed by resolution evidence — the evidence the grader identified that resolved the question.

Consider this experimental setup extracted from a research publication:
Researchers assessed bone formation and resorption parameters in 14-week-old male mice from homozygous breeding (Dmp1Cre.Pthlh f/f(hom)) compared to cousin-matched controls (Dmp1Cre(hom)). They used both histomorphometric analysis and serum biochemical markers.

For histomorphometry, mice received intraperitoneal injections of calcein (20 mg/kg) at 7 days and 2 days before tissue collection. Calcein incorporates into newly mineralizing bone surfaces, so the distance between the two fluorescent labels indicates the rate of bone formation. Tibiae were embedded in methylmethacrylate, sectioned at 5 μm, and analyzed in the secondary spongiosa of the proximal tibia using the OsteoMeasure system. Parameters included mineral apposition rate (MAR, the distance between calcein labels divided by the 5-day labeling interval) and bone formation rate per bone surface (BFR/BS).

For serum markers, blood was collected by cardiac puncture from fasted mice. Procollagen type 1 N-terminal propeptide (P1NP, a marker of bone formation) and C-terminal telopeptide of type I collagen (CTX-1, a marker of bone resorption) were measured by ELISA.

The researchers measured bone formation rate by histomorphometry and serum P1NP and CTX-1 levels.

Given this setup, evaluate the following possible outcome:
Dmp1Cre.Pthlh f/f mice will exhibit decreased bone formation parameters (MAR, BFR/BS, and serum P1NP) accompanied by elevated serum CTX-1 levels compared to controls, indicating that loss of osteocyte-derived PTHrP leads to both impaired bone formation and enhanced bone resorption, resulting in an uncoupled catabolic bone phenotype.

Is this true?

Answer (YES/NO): NO